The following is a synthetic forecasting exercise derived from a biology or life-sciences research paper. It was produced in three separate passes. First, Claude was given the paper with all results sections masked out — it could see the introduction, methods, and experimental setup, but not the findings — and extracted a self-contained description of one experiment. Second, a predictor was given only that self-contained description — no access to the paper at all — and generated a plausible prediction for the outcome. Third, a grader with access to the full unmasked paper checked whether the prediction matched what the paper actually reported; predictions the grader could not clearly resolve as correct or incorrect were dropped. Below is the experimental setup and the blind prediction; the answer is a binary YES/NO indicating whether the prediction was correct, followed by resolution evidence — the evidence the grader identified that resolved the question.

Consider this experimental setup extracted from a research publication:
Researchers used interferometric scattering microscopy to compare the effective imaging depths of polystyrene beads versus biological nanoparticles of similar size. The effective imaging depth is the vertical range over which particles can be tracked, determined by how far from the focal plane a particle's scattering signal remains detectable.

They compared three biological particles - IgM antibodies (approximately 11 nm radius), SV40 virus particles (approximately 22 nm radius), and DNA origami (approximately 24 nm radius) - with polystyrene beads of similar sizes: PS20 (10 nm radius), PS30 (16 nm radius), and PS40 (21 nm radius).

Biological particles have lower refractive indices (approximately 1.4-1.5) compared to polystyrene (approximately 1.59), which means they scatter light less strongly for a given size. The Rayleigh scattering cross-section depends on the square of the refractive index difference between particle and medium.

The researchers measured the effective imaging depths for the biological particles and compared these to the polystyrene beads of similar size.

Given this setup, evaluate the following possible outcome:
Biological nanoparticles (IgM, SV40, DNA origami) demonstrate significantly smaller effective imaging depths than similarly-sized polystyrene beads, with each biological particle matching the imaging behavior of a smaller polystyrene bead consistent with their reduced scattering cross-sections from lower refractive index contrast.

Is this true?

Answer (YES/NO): YES